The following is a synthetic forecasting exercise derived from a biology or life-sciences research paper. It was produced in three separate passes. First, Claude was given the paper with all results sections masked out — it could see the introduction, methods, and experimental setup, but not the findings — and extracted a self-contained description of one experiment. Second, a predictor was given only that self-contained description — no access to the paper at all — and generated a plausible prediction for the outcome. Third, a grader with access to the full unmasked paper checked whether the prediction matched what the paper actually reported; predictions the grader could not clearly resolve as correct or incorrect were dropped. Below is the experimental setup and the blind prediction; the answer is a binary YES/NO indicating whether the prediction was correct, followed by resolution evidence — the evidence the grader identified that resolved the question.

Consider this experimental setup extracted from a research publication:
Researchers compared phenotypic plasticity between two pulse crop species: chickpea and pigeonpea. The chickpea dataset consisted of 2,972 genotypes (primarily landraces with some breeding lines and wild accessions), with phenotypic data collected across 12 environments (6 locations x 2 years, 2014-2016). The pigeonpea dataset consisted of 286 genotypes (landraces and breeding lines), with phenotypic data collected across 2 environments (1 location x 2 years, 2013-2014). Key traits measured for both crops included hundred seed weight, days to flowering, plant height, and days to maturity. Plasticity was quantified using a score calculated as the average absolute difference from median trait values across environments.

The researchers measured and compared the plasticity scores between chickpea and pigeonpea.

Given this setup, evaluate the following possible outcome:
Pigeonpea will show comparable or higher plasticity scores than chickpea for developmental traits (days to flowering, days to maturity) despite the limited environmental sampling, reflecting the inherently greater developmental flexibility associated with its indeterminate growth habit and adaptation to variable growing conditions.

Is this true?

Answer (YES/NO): NO